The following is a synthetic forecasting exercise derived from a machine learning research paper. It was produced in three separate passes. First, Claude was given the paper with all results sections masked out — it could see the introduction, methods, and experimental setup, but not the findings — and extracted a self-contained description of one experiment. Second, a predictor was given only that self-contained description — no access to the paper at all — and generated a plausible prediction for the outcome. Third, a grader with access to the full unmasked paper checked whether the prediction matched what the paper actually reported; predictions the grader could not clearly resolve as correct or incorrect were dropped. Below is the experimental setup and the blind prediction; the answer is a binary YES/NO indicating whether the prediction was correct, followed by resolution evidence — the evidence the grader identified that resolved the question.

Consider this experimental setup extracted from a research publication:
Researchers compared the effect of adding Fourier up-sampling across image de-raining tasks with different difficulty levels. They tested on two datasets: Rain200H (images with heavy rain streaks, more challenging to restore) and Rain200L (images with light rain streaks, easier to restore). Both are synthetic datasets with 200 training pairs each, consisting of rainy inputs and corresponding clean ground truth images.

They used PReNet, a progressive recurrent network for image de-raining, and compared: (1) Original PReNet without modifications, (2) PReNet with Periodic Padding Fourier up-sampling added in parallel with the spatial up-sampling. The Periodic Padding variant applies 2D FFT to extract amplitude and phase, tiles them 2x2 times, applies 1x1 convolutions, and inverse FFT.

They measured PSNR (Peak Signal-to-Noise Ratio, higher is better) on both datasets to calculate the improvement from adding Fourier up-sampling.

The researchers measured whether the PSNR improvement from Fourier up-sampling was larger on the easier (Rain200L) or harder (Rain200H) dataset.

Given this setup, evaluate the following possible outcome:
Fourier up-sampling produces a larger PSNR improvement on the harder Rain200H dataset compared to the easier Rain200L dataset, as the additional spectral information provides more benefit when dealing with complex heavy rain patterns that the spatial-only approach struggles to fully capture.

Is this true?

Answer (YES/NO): NO